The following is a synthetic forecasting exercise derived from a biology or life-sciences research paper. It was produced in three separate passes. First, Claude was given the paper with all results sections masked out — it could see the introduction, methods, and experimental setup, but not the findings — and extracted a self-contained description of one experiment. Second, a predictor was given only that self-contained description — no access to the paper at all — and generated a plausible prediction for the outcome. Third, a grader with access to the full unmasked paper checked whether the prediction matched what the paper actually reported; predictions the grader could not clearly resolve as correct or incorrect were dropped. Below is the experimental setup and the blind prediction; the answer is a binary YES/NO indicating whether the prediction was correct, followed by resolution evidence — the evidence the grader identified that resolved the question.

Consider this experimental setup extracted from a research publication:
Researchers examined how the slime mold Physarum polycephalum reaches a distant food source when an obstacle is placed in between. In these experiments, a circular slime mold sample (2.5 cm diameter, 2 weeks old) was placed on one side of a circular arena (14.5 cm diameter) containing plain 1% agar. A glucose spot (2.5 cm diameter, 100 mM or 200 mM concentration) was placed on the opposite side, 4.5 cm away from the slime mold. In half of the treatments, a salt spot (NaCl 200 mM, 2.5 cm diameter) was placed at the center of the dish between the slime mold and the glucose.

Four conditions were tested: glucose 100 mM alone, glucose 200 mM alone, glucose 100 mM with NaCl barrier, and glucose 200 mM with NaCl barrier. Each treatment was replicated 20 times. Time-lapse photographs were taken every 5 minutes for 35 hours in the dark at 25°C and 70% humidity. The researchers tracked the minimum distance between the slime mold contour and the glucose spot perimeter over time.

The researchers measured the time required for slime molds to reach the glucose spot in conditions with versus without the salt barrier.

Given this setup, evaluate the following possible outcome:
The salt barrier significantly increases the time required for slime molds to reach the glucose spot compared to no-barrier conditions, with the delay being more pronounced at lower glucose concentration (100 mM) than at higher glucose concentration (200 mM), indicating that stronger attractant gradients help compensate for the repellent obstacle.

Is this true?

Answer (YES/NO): NO